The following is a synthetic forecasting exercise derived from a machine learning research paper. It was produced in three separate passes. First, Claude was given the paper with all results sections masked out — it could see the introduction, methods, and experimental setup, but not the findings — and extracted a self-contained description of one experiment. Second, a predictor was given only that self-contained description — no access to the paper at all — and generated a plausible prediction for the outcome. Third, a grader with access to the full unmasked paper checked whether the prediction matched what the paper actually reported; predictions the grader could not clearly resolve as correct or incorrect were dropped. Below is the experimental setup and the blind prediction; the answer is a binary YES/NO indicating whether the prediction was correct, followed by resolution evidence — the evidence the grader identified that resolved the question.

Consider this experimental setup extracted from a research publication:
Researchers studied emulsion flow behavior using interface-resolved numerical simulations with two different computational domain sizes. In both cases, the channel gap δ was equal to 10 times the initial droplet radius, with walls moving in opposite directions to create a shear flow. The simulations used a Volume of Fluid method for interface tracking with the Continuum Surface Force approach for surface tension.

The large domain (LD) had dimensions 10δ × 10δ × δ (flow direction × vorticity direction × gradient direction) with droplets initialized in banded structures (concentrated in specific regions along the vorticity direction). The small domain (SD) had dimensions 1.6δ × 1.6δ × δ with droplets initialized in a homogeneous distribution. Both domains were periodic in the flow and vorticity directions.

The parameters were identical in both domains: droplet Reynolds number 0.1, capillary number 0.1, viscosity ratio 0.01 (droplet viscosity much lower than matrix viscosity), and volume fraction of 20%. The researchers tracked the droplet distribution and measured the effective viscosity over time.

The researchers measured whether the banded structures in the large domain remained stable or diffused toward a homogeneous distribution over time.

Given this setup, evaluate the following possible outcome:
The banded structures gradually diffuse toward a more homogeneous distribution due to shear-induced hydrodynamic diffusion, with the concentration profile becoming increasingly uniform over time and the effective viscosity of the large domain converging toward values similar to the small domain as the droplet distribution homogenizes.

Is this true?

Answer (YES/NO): NO